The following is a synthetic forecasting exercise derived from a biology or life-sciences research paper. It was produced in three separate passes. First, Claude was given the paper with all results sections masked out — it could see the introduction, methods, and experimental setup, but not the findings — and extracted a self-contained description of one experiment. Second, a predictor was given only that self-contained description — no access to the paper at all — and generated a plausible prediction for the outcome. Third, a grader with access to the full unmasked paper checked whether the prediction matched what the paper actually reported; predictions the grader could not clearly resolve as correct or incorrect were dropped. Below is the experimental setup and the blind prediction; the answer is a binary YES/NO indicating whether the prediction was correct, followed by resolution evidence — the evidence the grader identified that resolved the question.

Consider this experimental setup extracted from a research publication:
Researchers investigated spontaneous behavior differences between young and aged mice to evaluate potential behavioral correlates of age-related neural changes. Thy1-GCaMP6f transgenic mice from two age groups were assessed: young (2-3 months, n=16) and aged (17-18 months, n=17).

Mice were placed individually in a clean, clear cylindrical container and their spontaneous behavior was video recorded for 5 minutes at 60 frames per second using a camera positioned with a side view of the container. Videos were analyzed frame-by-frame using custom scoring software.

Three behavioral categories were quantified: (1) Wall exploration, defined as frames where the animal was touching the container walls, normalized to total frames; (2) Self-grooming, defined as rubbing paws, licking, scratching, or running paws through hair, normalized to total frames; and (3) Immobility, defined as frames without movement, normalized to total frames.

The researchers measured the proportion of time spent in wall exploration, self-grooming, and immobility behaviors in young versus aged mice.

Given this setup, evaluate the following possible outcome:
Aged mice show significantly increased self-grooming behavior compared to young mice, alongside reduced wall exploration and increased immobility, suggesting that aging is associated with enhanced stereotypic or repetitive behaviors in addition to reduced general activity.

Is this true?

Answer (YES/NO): NO